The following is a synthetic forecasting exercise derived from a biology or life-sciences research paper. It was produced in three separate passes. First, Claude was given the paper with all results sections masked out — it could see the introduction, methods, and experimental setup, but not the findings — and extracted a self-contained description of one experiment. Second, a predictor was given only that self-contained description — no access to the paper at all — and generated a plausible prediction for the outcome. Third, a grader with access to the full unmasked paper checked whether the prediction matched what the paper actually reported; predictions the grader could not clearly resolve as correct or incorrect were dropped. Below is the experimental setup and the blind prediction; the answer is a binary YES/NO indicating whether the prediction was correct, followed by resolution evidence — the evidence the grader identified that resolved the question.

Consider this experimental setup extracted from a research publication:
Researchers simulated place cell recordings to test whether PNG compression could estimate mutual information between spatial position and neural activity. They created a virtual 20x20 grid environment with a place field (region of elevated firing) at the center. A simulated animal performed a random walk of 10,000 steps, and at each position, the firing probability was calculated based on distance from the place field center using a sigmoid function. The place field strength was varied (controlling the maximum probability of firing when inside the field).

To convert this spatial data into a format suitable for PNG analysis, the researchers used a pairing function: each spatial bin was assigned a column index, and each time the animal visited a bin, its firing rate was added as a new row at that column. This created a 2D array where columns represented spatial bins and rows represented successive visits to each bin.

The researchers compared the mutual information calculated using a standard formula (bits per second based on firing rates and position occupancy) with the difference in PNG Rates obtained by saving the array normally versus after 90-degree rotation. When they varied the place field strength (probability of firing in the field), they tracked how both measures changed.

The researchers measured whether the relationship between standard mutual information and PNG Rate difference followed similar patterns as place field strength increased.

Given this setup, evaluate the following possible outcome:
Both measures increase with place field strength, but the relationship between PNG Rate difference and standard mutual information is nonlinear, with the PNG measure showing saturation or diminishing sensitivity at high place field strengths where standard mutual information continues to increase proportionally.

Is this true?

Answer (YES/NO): NO